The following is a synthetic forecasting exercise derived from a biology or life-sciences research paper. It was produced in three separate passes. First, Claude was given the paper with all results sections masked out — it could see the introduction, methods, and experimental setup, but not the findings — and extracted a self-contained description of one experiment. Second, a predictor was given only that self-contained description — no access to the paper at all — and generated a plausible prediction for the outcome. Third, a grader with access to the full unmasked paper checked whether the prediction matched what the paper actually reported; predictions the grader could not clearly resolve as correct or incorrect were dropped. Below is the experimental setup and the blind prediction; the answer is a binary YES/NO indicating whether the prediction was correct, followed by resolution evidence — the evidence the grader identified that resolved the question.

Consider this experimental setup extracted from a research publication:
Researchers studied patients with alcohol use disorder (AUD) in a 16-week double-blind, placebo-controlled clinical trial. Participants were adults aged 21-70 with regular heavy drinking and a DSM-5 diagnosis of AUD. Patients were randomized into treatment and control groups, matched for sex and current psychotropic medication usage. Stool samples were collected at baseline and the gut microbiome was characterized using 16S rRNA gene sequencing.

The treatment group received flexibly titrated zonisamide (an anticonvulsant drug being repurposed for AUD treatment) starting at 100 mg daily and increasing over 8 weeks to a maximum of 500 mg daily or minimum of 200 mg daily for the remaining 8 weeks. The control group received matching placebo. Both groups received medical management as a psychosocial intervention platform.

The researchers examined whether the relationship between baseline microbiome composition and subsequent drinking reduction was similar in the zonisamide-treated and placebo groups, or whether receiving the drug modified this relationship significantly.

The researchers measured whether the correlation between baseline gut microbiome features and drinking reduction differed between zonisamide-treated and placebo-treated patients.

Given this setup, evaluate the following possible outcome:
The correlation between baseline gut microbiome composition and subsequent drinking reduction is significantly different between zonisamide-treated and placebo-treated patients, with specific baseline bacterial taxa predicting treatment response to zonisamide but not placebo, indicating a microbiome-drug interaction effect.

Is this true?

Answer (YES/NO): NO